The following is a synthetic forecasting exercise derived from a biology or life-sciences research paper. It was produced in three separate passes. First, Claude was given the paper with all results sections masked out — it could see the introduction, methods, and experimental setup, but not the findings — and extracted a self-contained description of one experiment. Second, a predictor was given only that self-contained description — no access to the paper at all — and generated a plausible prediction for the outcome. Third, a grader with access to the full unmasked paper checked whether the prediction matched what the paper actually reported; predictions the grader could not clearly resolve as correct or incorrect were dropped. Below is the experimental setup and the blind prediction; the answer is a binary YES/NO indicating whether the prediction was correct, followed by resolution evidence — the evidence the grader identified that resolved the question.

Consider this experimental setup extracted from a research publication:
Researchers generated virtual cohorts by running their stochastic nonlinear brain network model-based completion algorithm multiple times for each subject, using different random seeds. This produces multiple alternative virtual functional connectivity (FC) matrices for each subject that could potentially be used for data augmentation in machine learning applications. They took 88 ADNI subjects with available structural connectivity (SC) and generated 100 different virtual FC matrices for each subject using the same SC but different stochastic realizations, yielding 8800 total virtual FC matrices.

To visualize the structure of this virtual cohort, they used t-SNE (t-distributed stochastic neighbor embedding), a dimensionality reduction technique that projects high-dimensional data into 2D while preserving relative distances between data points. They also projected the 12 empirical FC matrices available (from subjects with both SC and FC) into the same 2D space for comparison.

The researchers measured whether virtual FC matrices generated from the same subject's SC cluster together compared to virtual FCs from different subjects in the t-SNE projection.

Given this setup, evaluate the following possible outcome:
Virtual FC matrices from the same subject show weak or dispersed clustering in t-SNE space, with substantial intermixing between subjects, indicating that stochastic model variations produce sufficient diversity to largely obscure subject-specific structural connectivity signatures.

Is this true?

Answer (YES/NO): NO